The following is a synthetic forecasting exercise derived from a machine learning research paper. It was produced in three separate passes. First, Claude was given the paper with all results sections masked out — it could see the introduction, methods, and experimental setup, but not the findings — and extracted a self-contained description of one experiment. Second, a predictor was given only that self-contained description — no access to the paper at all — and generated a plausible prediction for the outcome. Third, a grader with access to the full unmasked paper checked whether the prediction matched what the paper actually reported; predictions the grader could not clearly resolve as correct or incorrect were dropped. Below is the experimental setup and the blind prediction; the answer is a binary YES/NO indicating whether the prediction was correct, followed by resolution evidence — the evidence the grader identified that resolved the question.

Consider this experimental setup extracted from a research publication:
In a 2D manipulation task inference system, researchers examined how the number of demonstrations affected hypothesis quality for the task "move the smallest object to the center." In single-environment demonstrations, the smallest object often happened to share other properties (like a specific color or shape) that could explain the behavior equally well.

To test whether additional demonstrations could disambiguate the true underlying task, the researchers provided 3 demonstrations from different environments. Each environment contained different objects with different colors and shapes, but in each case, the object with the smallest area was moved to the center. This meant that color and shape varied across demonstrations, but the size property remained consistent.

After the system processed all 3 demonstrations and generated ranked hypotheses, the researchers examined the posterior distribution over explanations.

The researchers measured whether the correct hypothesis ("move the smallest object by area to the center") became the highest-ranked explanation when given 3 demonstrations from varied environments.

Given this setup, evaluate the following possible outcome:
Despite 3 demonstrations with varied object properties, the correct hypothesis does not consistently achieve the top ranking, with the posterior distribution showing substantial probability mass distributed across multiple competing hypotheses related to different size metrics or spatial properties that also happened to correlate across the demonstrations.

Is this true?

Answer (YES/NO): NO